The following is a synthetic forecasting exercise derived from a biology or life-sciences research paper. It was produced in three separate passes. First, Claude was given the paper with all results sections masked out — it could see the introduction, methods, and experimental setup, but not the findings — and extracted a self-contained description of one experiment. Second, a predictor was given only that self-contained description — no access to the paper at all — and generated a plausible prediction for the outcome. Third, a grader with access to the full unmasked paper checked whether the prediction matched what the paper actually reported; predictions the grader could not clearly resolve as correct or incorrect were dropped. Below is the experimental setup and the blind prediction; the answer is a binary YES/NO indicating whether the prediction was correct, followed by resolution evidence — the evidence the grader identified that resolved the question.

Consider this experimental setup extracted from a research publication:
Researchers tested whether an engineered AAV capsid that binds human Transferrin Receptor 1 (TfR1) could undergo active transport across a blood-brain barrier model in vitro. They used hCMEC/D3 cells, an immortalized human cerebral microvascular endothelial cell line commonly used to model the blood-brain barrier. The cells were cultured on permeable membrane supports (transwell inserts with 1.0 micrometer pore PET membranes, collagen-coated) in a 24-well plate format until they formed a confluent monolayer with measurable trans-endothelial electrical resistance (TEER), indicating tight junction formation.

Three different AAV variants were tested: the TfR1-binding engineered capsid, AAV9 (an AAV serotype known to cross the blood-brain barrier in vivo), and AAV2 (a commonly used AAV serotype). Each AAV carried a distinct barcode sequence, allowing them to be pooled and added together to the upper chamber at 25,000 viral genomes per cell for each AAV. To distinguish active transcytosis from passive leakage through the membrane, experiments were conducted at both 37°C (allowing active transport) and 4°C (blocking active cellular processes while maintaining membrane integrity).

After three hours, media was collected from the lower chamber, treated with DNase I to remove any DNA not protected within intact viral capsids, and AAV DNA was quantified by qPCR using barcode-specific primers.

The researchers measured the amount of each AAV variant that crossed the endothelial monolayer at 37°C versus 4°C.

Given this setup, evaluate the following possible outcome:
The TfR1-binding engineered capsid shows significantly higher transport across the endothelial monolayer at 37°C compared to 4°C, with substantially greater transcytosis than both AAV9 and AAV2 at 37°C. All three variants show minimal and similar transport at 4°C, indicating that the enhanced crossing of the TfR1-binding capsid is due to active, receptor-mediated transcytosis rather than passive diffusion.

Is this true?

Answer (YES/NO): NO